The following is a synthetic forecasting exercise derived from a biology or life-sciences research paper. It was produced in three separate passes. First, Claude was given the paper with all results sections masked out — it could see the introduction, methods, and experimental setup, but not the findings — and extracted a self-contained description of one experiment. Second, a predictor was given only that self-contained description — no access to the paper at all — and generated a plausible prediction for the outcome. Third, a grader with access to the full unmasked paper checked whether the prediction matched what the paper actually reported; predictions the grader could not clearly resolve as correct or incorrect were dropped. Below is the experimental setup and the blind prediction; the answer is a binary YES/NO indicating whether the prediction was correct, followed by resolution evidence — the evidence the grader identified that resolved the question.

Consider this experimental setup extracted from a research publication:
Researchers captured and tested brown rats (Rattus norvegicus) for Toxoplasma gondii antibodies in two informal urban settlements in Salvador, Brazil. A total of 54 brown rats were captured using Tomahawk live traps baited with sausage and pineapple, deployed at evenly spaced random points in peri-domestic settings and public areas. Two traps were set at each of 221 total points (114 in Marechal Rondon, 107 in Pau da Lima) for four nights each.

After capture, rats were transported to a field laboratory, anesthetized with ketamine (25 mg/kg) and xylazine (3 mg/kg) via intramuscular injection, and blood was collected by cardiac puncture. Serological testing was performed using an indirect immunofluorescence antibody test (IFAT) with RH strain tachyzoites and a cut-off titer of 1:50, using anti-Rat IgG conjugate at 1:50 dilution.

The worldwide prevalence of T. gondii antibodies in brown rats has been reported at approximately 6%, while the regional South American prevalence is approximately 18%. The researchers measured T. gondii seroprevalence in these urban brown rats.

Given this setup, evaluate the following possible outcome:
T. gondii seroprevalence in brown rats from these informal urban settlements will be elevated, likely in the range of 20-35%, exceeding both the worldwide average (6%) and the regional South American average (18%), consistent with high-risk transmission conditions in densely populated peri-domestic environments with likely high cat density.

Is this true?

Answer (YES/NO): YES